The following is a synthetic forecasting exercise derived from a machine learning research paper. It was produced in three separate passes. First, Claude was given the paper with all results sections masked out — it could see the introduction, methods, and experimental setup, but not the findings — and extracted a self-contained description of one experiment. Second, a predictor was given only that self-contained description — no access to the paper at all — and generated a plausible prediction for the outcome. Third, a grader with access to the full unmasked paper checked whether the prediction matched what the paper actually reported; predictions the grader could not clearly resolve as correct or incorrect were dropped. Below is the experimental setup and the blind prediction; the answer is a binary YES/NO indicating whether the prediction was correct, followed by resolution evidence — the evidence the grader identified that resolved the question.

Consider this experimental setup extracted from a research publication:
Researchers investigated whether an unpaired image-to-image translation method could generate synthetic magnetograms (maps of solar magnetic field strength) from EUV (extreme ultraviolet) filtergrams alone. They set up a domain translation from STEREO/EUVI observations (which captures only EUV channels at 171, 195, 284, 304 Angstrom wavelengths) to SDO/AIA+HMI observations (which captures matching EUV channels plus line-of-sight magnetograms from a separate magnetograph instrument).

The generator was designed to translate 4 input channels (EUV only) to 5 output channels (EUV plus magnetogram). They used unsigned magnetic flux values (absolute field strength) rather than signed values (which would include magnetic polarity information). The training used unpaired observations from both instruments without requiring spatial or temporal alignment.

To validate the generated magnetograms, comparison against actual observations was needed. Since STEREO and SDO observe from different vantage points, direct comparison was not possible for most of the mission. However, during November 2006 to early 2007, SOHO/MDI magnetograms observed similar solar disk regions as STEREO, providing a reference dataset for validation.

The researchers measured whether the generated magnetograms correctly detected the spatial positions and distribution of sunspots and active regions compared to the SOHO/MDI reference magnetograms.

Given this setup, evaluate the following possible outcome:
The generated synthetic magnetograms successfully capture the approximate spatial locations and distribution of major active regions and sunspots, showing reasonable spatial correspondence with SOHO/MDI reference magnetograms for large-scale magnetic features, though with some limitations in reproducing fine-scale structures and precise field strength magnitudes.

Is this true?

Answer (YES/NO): YES